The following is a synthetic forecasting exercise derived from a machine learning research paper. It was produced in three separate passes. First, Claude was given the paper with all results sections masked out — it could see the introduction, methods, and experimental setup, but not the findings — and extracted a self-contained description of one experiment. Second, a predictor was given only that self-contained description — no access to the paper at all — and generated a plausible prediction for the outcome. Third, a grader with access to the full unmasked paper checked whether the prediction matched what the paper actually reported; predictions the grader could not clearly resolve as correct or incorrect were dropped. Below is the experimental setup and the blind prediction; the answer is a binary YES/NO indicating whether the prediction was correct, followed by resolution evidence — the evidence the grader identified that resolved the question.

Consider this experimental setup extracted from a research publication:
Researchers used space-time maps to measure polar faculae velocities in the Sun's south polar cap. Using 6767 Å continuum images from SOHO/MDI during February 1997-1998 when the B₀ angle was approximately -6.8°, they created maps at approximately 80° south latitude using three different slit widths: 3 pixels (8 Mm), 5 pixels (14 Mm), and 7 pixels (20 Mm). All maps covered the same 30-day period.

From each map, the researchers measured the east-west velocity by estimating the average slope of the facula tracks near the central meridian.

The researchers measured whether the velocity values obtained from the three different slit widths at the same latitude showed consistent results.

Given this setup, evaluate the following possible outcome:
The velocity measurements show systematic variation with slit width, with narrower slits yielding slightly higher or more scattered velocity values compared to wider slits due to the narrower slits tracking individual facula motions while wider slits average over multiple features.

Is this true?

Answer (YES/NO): NO